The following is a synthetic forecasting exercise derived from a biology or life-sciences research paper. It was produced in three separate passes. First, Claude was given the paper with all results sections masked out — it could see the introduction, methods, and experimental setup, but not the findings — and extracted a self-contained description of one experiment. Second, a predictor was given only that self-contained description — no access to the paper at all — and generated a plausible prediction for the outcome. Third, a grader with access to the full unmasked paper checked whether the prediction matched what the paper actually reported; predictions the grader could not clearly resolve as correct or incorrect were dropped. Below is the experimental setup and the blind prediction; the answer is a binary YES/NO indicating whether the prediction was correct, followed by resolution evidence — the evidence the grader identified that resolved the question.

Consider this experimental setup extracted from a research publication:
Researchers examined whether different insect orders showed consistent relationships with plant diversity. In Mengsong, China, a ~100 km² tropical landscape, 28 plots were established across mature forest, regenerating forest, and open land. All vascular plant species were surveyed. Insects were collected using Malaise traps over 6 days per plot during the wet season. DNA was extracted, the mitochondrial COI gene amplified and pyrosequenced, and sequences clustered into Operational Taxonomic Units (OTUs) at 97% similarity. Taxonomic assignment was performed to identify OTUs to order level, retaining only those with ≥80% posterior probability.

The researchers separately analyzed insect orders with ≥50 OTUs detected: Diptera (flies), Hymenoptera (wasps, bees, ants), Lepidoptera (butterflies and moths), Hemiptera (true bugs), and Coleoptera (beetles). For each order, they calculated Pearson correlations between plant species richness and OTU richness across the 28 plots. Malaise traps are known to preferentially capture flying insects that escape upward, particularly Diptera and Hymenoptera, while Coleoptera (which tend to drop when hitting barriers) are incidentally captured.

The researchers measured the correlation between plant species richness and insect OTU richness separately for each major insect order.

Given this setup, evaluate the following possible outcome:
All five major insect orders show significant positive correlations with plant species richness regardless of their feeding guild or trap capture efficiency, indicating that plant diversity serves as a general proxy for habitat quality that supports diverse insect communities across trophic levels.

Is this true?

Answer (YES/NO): NO